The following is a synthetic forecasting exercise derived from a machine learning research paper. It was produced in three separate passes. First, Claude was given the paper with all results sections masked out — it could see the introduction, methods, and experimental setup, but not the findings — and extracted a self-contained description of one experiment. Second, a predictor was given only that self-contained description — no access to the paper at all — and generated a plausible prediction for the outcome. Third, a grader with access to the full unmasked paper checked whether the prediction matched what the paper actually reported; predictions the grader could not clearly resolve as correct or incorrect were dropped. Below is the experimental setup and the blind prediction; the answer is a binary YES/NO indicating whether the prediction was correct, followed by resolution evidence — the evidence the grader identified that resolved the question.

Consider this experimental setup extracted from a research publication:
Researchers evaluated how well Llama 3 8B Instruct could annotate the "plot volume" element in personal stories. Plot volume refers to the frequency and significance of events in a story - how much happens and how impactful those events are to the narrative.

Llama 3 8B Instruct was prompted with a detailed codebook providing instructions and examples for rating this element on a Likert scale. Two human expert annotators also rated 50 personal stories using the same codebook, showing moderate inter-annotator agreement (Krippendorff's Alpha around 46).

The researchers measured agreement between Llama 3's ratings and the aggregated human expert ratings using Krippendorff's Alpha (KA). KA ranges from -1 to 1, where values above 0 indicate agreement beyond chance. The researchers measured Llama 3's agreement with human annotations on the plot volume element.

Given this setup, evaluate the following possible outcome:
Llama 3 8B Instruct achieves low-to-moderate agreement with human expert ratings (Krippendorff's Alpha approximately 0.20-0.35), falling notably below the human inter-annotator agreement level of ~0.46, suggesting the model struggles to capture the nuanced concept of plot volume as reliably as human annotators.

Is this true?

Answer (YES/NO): NO